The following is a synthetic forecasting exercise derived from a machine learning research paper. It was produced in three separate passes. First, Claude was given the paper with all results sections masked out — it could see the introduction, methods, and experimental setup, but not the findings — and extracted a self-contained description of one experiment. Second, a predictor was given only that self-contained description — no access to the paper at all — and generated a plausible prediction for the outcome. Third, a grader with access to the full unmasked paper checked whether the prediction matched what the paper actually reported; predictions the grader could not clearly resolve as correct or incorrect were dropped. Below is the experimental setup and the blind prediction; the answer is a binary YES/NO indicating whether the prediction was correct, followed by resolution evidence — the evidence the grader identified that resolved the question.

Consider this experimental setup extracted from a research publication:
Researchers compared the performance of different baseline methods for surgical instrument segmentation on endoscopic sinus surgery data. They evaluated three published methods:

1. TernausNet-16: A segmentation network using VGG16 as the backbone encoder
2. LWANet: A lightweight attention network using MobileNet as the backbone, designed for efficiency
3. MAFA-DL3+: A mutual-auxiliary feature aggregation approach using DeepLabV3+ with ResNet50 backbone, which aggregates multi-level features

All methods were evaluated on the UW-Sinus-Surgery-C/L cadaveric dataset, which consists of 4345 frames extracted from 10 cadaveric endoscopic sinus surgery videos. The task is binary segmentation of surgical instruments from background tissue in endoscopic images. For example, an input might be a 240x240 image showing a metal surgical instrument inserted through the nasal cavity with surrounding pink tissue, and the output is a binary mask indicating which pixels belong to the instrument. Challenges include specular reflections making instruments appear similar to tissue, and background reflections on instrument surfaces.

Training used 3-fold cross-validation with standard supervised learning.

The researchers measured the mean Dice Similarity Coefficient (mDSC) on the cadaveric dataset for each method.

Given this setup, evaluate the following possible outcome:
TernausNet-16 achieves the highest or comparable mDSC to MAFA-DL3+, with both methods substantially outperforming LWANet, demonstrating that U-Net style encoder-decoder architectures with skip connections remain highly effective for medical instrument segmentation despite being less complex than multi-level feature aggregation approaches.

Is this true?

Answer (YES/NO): NO